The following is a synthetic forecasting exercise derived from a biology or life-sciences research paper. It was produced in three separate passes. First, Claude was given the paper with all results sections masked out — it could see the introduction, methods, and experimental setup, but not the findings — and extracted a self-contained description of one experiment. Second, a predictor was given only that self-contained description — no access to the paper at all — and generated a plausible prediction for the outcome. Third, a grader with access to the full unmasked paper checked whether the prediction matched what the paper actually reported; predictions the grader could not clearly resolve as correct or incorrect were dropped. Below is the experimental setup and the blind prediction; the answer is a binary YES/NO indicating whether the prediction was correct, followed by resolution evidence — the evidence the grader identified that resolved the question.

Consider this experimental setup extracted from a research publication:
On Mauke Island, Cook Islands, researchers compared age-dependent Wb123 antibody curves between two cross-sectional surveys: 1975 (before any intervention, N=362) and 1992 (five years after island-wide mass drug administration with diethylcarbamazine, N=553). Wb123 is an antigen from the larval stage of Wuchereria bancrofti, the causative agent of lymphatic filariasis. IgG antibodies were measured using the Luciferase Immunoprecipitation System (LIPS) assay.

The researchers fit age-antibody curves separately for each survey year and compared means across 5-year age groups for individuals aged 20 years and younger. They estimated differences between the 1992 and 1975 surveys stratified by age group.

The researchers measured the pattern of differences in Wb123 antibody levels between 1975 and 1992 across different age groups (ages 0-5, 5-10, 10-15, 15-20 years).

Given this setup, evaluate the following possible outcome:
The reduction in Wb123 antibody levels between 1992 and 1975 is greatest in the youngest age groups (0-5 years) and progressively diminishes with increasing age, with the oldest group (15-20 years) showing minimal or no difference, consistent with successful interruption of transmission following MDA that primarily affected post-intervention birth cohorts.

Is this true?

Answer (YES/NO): NO